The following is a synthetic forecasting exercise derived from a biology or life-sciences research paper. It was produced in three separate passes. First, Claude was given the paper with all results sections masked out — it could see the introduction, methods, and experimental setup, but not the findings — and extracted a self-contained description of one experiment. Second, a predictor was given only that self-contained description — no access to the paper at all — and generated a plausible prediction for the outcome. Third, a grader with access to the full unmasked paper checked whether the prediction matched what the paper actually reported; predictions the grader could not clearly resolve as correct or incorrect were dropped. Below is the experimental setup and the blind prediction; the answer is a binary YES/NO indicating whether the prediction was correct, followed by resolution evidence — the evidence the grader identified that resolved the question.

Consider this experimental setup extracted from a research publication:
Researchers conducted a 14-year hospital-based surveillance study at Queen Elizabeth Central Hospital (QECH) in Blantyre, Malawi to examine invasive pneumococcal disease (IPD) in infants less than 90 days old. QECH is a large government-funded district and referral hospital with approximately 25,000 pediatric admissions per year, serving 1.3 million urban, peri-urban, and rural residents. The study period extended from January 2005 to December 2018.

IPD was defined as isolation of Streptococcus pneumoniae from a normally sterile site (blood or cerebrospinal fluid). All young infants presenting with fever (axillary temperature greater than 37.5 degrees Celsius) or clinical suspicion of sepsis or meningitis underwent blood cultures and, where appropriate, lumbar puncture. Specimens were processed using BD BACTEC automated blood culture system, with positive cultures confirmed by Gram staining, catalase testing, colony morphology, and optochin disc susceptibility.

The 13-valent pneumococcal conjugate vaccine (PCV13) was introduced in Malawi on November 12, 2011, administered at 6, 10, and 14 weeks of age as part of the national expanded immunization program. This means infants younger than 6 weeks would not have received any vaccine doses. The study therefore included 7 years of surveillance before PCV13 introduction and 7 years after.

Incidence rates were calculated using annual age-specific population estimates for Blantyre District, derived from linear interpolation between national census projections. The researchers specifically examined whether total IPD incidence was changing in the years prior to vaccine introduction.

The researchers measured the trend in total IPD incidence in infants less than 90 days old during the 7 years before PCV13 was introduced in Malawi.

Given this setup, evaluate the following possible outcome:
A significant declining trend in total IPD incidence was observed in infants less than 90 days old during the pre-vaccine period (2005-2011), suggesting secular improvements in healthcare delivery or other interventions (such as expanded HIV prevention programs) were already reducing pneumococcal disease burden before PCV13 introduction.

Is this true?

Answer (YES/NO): YES